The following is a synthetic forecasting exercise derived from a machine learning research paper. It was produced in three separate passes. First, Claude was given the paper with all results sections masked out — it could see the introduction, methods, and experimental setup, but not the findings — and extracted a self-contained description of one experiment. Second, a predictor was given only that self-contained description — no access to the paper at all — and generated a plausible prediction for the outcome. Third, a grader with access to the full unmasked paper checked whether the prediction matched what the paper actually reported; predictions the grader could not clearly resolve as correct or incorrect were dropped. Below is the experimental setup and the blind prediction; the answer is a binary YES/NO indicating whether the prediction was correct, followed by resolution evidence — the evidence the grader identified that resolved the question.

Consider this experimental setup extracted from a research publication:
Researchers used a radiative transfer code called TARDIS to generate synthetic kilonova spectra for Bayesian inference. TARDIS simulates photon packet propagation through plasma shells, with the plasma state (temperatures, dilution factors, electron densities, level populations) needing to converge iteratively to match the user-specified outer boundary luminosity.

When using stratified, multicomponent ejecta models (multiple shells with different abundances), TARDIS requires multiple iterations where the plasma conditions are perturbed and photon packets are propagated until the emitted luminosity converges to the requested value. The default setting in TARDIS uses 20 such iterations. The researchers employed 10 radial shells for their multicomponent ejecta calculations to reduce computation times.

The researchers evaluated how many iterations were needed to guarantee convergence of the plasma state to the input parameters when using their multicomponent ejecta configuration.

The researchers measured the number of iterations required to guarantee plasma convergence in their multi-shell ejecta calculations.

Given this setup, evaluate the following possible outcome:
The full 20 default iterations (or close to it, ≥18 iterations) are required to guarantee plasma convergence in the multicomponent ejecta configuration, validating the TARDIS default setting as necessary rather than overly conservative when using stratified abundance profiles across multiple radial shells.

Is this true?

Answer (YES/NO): NO